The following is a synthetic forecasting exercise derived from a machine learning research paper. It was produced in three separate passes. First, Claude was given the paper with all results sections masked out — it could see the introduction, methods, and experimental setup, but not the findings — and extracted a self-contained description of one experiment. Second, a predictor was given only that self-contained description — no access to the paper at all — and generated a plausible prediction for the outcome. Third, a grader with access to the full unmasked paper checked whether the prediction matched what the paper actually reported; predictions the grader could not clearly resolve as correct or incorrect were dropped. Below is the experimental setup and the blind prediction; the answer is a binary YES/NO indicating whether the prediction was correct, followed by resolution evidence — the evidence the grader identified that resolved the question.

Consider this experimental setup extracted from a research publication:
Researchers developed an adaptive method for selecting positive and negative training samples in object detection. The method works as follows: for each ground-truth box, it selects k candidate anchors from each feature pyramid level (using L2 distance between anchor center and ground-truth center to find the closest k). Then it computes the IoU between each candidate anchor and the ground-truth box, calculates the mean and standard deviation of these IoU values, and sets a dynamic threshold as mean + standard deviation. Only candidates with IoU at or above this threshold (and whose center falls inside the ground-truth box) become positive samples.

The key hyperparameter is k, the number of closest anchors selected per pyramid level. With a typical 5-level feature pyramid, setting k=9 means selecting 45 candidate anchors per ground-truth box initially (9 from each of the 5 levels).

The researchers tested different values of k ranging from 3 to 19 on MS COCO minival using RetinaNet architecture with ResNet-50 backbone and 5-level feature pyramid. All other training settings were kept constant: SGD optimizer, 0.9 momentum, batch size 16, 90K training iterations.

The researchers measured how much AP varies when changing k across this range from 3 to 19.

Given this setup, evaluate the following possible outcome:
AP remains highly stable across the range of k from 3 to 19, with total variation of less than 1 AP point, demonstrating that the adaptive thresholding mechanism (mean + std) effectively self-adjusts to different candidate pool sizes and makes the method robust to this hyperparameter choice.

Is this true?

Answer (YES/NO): NO